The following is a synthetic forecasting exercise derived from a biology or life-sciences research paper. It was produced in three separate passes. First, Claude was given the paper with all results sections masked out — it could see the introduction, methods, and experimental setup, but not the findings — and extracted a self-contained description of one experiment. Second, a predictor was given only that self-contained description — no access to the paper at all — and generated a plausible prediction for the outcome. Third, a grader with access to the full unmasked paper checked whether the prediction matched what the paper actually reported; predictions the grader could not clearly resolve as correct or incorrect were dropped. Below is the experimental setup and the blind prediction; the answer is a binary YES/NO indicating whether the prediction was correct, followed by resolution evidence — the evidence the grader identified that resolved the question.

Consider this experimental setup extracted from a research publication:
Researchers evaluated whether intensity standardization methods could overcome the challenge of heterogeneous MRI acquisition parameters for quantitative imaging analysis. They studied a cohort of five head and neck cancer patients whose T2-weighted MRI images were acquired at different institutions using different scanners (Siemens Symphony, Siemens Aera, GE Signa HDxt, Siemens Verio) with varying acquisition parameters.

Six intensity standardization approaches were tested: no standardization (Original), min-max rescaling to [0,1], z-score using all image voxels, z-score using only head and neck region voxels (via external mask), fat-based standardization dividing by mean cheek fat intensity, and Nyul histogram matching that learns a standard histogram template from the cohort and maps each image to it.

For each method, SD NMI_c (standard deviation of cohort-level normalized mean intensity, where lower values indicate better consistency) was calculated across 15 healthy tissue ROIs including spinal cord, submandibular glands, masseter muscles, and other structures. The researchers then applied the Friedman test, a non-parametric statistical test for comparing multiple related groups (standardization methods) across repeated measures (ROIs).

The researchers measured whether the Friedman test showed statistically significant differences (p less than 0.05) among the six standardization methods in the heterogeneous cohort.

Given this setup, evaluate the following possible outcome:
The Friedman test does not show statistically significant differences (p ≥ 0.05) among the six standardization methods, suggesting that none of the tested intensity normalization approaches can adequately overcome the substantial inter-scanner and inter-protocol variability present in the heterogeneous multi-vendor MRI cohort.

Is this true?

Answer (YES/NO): NO